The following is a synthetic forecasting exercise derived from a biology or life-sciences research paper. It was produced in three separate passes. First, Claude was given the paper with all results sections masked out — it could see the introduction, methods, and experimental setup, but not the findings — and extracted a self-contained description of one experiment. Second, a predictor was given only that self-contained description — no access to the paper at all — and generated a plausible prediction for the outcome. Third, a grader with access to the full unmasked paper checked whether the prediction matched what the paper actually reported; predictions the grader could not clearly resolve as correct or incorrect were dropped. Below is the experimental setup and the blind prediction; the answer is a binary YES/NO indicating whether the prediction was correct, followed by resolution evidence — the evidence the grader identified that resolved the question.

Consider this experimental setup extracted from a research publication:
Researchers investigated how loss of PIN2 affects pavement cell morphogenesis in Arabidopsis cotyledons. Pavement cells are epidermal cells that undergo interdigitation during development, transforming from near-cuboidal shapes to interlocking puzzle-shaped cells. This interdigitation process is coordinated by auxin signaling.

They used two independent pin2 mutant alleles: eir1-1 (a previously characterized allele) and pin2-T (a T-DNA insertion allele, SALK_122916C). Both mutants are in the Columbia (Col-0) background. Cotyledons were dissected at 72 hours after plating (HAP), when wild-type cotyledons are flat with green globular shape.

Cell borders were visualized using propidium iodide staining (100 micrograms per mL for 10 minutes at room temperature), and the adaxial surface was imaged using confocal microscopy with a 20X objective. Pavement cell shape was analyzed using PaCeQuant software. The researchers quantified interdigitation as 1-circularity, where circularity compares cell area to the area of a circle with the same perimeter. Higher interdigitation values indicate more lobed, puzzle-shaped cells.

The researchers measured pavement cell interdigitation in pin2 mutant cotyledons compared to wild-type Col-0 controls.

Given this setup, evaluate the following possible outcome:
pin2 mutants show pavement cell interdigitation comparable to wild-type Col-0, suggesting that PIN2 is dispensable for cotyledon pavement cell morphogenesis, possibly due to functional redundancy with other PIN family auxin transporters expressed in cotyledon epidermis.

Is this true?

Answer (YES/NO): NO